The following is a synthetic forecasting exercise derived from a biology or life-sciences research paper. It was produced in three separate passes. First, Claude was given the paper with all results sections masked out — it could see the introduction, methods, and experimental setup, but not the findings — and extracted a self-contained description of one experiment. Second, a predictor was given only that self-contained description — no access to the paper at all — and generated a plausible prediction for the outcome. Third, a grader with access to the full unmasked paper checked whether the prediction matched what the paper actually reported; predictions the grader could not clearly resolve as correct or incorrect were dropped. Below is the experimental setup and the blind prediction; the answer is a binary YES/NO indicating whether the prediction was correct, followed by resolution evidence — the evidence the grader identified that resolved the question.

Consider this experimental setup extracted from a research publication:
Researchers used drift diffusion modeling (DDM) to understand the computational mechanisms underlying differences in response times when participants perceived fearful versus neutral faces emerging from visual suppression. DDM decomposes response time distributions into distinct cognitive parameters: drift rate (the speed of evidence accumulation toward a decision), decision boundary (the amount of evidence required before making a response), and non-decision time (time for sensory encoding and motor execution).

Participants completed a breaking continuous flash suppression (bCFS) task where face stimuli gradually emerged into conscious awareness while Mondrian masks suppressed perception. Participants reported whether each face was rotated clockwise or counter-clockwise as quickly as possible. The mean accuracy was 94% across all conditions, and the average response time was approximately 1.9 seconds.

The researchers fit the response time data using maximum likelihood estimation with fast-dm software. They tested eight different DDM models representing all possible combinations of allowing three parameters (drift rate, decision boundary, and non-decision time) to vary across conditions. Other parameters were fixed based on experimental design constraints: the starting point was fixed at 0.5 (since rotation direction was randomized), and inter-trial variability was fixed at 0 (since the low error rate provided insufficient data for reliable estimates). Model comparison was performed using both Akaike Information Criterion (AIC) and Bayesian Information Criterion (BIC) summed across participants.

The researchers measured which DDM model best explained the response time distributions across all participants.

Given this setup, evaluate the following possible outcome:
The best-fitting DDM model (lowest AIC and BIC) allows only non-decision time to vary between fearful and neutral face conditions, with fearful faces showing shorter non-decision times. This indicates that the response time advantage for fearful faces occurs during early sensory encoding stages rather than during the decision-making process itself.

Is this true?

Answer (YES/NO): NO